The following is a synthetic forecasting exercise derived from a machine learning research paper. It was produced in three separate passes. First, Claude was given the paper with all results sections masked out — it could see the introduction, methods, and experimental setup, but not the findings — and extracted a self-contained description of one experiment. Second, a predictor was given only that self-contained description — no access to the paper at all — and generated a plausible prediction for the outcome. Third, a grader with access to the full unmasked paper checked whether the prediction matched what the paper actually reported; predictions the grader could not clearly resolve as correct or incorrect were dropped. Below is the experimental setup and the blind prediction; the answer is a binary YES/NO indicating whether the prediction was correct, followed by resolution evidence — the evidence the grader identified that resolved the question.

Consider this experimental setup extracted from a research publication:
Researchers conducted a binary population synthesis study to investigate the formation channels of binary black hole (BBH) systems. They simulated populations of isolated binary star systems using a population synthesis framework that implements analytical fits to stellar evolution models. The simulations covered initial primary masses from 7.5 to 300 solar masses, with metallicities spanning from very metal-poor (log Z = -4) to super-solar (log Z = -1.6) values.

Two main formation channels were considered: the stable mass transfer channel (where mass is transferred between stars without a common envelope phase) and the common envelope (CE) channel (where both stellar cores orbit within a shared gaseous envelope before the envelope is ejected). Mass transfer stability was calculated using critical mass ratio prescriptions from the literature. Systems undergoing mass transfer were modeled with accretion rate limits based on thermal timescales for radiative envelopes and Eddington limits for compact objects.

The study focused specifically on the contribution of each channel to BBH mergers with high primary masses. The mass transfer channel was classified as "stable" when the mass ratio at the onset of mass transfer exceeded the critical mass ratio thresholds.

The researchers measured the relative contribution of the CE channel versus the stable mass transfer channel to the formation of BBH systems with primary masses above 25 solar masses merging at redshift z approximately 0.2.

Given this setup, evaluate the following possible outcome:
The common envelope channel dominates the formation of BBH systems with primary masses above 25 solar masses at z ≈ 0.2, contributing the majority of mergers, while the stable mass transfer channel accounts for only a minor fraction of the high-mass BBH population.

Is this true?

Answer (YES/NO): NO